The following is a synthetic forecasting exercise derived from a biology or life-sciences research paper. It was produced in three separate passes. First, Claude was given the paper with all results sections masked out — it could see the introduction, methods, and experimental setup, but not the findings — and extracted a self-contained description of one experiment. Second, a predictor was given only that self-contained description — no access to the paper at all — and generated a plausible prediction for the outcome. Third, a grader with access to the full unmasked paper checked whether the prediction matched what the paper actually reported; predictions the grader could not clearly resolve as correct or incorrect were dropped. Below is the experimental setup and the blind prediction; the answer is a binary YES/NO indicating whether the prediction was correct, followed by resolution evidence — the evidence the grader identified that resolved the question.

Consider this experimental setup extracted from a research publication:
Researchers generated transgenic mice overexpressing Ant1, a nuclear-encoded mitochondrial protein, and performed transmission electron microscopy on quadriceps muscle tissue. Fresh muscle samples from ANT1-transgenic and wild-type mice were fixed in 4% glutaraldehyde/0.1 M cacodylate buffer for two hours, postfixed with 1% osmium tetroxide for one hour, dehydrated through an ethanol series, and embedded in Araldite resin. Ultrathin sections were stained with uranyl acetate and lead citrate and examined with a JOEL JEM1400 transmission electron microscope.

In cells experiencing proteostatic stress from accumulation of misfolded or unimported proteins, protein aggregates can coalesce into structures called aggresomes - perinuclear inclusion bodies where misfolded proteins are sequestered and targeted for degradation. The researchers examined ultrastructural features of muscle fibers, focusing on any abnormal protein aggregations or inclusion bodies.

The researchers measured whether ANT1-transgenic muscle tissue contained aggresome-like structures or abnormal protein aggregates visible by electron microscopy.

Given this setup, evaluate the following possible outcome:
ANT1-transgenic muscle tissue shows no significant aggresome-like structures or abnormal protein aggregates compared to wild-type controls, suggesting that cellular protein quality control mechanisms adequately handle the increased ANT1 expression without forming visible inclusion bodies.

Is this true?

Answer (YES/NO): NO